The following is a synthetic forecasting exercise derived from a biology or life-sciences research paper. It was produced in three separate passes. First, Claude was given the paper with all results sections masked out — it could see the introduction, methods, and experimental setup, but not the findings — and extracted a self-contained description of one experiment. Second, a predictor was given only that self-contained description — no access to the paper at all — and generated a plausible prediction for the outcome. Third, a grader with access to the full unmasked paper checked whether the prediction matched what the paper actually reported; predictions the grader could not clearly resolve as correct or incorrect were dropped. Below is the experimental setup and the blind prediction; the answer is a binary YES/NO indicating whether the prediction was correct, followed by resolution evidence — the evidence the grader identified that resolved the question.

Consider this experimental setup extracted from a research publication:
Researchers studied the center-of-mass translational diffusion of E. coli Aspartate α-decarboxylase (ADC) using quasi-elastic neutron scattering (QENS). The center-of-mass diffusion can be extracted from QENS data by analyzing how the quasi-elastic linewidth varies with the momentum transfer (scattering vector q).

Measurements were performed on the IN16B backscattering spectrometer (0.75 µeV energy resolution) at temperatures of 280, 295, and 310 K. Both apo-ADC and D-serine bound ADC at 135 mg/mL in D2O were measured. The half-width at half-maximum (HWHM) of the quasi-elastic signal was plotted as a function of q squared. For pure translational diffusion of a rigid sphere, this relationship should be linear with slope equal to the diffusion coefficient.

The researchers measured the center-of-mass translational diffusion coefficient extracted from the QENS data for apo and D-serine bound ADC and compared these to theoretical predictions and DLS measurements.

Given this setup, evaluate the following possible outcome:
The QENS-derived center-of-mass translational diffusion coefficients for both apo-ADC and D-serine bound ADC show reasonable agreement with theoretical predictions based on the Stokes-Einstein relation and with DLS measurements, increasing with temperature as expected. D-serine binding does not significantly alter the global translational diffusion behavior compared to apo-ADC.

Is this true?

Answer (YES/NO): NO